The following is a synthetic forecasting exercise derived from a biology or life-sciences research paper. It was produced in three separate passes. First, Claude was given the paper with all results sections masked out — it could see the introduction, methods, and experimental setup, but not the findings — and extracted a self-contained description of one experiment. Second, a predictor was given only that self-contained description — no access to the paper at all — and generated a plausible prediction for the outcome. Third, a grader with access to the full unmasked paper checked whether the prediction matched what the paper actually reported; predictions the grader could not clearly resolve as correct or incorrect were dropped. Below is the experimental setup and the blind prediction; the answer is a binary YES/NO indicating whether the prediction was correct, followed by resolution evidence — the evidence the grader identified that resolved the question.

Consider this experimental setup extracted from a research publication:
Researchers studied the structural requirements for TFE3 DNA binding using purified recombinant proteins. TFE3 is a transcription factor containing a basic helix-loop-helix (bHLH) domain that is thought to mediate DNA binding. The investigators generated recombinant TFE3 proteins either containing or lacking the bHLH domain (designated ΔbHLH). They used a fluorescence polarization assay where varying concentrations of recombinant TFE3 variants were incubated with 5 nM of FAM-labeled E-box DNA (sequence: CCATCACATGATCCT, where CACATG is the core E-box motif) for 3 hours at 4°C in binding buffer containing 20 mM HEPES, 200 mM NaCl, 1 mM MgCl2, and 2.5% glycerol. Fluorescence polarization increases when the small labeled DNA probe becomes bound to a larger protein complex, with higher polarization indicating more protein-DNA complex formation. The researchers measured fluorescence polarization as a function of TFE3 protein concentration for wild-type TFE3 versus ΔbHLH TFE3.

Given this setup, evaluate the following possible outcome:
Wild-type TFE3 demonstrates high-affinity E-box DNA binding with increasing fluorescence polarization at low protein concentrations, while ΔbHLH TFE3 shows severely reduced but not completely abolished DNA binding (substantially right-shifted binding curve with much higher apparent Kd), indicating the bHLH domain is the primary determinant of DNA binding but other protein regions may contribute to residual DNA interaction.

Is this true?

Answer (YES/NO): NO